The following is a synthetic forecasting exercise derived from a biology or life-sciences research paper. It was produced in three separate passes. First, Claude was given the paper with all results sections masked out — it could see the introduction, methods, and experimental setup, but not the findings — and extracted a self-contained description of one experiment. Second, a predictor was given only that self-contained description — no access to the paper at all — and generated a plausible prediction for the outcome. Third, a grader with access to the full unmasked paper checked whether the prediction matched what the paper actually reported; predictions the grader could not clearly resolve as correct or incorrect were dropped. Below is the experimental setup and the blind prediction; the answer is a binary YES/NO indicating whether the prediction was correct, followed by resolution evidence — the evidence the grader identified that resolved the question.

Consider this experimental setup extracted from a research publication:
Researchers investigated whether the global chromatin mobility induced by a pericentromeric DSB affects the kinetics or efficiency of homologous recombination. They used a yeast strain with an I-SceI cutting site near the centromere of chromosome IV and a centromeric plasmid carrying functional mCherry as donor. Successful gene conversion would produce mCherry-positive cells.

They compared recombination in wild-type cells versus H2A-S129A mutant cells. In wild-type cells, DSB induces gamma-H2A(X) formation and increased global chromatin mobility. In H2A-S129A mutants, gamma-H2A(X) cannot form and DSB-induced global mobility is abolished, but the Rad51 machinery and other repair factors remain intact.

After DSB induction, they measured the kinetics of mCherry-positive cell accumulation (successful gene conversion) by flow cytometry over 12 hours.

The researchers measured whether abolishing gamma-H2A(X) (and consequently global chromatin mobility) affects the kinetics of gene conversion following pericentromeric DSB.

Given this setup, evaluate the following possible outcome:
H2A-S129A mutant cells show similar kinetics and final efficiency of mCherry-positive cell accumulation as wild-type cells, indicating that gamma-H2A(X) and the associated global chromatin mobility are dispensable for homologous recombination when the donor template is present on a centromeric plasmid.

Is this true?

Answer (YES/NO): NO